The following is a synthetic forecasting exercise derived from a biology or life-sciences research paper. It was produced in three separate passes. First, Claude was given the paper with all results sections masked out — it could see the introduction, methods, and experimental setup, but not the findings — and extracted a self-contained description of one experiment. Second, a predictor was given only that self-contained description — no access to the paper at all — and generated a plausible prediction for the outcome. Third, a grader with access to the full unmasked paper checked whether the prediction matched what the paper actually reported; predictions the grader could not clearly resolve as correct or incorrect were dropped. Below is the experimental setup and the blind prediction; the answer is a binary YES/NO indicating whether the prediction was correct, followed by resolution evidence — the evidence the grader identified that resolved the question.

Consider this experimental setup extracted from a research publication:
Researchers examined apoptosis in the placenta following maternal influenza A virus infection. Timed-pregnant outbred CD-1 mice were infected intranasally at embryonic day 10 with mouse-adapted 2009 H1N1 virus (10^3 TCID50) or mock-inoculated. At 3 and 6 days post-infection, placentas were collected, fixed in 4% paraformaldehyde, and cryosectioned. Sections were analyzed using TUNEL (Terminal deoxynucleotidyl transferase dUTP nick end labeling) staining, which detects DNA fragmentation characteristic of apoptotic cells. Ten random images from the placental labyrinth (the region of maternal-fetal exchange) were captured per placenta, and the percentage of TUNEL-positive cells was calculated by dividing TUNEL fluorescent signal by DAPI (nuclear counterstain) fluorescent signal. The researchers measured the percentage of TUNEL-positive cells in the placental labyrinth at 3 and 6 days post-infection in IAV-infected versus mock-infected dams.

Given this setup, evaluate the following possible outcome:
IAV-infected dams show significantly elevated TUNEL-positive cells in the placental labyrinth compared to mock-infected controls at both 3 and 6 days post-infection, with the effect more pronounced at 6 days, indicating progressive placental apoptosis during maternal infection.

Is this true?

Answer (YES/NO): NO